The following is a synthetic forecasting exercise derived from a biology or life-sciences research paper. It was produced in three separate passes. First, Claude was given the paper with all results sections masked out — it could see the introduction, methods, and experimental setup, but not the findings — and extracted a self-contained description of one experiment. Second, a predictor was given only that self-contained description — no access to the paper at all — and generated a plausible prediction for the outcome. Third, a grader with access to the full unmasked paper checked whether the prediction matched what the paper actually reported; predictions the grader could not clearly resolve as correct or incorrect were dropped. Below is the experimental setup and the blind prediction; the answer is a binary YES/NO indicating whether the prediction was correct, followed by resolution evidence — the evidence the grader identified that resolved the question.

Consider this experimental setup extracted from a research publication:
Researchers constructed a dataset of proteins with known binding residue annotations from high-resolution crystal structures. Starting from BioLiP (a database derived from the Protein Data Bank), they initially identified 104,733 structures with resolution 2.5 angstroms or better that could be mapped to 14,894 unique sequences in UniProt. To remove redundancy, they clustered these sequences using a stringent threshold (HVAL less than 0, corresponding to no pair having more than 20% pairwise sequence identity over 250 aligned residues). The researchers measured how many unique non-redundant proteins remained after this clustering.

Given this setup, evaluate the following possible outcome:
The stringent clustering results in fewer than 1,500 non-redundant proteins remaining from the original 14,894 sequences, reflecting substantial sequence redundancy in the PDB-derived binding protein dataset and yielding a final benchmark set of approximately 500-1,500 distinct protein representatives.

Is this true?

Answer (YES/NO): YES